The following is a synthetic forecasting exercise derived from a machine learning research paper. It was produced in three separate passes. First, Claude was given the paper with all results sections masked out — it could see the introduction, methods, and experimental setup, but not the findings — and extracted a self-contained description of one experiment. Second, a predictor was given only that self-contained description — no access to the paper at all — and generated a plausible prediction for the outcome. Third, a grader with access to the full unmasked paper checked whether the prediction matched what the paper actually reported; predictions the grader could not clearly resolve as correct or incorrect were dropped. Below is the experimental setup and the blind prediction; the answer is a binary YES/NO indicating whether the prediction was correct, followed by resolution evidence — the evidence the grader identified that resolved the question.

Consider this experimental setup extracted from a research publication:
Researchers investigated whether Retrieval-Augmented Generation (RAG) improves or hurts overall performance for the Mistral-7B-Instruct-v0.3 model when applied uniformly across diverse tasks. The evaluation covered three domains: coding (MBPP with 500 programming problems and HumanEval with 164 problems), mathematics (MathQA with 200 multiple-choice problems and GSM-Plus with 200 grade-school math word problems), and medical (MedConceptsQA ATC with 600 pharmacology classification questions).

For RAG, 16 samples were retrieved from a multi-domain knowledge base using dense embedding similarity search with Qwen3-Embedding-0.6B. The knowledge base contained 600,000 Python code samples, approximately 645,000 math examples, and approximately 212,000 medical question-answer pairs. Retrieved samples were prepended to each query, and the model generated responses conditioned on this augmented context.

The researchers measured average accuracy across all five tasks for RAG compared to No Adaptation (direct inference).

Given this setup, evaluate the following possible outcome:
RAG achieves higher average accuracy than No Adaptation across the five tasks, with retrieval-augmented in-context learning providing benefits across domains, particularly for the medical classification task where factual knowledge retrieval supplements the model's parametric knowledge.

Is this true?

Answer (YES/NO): NO